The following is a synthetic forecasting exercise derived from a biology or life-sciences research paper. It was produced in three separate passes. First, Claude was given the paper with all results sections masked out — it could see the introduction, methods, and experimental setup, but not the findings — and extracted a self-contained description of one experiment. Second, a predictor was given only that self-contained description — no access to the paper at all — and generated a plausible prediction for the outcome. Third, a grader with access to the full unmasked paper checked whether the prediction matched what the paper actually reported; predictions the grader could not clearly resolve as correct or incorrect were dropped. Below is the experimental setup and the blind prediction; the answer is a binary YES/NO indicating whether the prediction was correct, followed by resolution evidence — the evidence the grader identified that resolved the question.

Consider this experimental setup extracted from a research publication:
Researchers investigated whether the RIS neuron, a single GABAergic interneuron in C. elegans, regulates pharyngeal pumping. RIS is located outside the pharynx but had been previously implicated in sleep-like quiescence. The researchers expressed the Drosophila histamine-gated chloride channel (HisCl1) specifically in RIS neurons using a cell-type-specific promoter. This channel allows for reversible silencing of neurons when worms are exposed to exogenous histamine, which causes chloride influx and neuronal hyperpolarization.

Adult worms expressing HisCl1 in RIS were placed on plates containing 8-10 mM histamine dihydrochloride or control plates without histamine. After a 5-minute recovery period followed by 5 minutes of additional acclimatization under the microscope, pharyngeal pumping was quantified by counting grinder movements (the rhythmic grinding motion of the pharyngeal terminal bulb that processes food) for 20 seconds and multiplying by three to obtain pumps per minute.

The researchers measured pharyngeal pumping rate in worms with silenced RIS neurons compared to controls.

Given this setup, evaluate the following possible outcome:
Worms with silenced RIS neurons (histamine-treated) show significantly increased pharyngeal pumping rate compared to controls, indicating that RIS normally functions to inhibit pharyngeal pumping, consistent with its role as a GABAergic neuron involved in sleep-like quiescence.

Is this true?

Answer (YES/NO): NO